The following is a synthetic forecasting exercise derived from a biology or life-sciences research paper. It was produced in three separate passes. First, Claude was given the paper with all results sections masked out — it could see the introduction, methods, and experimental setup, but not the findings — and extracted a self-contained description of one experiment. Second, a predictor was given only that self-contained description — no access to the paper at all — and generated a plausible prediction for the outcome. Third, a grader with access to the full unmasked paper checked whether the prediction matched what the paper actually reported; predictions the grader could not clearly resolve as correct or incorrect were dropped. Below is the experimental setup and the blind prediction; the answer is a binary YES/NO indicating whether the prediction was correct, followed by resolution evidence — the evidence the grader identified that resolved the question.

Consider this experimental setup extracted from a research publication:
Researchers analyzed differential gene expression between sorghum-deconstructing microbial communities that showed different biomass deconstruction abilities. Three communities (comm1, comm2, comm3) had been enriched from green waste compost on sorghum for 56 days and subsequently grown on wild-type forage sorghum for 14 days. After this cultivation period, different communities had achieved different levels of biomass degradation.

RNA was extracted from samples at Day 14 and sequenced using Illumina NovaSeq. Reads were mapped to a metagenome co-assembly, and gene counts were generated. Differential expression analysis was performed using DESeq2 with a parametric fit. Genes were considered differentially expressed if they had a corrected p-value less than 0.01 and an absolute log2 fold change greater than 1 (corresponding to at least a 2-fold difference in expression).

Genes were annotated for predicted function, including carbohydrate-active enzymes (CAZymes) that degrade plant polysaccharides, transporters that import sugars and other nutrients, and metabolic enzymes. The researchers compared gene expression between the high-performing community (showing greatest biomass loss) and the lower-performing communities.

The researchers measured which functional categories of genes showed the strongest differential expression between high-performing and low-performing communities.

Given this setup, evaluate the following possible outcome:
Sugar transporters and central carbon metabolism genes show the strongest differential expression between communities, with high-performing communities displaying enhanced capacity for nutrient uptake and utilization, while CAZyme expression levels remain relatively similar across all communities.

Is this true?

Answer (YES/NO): NO